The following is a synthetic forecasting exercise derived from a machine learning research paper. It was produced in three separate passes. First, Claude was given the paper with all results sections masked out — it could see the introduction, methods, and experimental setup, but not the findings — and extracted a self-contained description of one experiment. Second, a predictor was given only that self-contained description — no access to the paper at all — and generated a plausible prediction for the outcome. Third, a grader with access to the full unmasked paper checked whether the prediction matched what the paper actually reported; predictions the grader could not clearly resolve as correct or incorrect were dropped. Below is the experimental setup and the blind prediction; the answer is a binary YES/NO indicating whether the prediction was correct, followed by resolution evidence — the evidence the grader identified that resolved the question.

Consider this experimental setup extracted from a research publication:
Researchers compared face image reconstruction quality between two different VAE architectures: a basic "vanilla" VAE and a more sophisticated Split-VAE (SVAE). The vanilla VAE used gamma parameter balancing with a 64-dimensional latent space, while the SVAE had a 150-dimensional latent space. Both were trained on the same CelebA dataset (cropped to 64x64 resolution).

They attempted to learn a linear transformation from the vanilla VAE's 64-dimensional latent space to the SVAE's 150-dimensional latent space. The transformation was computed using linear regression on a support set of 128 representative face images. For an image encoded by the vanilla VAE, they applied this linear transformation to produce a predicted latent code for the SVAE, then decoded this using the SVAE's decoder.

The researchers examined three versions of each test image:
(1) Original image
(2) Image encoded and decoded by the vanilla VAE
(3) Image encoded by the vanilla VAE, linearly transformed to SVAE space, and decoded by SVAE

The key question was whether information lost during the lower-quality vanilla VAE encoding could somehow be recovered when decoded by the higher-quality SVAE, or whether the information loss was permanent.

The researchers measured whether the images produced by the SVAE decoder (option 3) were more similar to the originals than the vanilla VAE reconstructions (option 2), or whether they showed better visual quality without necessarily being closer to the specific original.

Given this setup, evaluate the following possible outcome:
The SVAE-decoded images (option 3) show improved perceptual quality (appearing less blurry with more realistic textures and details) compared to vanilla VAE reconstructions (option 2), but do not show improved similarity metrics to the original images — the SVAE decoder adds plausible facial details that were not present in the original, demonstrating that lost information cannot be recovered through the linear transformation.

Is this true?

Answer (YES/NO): YES